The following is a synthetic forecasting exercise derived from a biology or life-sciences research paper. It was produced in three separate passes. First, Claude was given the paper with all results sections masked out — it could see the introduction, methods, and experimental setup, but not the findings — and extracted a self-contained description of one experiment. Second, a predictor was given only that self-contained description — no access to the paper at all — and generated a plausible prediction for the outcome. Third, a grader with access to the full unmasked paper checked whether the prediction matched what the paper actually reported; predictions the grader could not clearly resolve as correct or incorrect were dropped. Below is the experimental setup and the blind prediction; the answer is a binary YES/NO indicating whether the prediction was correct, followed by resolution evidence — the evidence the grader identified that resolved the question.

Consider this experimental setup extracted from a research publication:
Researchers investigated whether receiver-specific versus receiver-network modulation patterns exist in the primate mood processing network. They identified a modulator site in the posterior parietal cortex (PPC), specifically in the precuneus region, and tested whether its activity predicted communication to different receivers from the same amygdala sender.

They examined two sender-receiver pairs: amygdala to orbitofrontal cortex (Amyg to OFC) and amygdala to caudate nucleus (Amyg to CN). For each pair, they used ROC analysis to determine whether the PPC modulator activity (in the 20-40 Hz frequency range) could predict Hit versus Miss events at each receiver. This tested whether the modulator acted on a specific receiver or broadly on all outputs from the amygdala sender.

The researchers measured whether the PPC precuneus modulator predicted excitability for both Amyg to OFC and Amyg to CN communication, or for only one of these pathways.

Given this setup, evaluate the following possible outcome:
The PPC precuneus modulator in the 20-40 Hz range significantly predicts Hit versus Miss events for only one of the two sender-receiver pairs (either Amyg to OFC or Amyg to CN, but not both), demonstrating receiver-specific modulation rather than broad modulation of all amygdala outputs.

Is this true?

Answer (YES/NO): YES